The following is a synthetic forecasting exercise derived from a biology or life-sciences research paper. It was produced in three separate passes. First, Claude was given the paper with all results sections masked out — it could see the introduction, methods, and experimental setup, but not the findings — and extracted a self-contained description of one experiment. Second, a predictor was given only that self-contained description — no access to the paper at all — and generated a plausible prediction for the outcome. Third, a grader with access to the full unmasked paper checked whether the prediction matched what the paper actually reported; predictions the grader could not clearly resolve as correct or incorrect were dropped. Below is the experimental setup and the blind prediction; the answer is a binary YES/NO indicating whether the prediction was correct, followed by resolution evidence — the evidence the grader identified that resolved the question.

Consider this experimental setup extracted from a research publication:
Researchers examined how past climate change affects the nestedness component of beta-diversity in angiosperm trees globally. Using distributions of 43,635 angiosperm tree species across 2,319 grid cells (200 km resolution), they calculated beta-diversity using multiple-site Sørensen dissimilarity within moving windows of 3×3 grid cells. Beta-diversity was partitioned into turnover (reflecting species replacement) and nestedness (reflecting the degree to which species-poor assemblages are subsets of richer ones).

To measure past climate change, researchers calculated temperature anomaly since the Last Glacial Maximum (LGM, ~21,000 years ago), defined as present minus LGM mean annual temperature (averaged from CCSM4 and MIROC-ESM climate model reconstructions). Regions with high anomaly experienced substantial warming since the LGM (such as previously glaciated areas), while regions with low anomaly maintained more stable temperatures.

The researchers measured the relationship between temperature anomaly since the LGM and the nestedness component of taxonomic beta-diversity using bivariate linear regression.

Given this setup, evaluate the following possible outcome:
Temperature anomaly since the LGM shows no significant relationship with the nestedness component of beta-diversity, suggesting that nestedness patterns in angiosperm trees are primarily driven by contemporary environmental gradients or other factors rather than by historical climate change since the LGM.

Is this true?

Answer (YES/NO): NO